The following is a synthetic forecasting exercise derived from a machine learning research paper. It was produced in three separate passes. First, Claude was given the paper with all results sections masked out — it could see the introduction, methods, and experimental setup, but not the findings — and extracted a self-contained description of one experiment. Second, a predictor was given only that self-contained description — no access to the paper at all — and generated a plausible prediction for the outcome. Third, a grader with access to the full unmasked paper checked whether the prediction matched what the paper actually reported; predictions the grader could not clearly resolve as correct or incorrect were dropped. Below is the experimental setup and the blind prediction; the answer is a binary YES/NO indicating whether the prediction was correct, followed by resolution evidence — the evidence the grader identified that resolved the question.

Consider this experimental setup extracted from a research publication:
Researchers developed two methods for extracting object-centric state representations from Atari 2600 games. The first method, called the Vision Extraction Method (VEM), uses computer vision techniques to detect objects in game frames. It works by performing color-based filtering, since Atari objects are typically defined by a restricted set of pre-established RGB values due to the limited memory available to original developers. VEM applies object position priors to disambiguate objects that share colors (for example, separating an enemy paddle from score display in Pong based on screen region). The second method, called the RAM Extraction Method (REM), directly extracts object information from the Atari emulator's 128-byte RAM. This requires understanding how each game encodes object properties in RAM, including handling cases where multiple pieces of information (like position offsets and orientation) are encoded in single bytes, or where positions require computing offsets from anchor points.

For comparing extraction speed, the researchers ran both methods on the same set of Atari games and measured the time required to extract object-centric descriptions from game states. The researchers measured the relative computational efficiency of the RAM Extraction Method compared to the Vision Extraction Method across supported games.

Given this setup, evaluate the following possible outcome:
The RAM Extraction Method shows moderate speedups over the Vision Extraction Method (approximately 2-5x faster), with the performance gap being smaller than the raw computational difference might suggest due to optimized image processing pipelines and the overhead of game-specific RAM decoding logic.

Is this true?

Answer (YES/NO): NO